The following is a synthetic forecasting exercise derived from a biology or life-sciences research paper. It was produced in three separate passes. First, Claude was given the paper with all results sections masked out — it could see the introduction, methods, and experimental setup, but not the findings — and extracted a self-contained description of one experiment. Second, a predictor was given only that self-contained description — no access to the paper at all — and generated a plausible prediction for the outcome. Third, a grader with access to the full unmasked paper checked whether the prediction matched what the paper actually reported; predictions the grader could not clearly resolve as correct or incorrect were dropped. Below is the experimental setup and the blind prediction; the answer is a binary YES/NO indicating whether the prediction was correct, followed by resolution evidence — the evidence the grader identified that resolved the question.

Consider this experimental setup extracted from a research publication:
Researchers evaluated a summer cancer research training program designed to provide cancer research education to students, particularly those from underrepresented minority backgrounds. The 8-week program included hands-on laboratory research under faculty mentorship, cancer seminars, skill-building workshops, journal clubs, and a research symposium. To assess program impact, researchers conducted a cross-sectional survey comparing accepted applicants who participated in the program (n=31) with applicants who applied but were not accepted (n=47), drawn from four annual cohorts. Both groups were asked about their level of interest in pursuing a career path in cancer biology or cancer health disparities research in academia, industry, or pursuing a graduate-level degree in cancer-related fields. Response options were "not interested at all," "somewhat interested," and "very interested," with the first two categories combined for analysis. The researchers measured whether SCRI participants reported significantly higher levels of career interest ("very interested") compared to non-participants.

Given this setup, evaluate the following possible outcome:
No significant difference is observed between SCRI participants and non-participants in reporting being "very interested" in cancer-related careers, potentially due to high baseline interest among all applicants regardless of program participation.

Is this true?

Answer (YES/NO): YES